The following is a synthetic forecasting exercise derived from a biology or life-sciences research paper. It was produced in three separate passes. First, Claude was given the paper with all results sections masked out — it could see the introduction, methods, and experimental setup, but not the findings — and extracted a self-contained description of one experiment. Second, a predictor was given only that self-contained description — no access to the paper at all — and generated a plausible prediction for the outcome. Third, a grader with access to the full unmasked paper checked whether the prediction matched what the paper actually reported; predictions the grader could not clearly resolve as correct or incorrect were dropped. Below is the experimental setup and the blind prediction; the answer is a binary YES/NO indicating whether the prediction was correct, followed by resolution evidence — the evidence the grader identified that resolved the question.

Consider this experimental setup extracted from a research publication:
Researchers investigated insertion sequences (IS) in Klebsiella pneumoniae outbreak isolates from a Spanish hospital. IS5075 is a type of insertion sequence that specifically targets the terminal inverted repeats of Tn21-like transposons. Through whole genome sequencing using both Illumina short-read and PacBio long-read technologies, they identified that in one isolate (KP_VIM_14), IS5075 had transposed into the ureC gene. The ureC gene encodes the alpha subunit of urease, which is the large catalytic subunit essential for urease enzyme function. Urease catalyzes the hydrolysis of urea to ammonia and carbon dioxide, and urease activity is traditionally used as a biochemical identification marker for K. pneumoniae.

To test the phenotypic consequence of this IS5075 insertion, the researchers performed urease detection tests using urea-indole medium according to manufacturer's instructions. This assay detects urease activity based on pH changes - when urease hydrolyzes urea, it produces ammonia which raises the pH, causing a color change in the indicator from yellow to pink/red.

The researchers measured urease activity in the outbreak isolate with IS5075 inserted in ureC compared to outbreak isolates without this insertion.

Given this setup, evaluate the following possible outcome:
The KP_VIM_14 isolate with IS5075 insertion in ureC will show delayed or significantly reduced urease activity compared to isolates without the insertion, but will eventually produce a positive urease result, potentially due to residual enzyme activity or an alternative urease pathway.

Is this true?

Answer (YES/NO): NO